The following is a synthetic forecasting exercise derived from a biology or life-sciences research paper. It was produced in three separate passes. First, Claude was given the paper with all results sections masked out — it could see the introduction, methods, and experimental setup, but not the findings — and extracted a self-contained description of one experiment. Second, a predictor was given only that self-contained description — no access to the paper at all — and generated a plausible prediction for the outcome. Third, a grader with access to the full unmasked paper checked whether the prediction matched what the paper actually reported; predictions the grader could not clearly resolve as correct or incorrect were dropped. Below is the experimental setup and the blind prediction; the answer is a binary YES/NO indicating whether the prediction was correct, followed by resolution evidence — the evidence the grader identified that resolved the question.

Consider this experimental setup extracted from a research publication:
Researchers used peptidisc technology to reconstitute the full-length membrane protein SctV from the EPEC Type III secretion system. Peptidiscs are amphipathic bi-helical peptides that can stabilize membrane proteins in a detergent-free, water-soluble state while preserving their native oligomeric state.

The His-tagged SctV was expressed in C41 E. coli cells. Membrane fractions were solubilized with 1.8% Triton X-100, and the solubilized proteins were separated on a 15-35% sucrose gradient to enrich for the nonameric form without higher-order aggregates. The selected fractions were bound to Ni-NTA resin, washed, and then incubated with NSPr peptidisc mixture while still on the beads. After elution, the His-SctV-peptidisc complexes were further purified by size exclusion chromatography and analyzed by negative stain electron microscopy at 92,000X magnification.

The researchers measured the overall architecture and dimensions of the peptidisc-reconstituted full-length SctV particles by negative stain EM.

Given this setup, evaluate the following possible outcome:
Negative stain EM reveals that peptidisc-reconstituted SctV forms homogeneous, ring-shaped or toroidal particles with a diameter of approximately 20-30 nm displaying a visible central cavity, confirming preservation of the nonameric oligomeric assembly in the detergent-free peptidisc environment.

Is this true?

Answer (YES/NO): YES